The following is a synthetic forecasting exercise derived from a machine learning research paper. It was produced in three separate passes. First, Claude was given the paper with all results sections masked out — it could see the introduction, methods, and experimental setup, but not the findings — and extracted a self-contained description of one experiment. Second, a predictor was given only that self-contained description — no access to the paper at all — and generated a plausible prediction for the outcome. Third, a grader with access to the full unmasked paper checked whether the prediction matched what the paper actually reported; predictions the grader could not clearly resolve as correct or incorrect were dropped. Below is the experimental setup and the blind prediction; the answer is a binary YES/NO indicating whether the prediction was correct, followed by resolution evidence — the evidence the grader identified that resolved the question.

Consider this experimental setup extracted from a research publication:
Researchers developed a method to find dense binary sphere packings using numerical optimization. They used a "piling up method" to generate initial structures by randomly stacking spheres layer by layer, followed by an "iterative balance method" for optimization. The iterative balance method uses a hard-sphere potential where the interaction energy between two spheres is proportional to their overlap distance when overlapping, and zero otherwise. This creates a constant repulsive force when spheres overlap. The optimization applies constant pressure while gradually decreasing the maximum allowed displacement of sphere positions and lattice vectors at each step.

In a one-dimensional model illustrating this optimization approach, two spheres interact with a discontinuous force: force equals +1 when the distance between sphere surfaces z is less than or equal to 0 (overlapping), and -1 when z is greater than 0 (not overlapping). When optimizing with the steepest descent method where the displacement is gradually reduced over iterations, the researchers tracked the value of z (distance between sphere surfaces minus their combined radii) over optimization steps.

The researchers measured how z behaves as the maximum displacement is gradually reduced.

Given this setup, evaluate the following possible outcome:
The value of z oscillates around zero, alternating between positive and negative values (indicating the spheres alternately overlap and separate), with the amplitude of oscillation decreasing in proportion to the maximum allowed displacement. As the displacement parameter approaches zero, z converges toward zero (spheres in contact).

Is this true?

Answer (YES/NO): YES